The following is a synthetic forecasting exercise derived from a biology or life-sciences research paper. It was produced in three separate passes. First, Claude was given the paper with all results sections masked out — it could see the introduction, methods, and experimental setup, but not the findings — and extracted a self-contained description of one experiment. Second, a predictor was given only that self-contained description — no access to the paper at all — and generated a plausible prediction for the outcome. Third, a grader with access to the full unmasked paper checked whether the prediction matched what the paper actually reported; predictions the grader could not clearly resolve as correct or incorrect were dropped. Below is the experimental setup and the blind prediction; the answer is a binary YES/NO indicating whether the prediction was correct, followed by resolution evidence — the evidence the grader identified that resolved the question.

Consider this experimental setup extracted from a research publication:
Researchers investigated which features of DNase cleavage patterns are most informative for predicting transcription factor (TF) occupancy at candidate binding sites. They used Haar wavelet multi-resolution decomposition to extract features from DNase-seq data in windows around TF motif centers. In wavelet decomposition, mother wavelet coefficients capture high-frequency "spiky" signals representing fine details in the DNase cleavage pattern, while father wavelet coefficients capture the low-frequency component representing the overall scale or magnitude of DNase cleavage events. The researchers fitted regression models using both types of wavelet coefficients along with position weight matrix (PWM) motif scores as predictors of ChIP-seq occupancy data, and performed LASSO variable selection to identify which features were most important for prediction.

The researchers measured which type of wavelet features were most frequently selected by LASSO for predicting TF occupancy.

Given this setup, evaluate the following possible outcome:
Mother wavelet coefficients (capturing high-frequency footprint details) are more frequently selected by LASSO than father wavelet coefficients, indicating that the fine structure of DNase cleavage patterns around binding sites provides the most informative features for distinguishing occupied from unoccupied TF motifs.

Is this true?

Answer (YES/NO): NO